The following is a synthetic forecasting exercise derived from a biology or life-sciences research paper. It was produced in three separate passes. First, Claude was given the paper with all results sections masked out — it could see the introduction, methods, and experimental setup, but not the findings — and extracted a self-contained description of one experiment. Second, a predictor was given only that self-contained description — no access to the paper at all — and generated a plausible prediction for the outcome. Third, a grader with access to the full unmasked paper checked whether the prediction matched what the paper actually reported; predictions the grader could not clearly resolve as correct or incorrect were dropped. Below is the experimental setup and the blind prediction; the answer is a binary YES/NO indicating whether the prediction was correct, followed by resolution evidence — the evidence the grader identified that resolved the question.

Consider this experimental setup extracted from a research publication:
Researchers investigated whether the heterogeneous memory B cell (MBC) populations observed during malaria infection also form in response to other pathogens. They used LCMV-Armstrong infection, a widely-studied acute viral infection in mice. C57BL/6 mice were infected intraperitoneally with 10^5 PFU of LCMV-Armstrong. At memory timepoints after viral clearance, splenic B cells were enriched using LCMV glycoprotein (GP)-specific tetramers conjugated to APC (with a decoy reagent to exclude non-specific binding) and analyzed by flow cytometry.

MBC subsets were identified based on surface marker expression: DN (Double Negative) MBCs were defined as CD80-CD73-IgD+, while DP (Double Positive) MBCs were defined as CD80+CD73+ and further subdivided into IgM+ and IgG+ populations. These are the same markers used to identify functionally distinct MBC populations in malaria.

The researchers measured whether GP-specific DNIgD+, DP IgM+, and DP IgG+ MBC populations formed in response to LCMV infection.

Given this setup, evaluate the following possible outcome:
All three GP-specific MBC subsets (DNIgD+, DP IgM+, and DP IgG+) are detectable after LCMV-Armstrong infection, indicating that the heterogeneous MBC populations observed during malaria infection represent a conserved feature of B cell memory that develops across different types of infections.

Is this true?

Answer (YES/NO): YES